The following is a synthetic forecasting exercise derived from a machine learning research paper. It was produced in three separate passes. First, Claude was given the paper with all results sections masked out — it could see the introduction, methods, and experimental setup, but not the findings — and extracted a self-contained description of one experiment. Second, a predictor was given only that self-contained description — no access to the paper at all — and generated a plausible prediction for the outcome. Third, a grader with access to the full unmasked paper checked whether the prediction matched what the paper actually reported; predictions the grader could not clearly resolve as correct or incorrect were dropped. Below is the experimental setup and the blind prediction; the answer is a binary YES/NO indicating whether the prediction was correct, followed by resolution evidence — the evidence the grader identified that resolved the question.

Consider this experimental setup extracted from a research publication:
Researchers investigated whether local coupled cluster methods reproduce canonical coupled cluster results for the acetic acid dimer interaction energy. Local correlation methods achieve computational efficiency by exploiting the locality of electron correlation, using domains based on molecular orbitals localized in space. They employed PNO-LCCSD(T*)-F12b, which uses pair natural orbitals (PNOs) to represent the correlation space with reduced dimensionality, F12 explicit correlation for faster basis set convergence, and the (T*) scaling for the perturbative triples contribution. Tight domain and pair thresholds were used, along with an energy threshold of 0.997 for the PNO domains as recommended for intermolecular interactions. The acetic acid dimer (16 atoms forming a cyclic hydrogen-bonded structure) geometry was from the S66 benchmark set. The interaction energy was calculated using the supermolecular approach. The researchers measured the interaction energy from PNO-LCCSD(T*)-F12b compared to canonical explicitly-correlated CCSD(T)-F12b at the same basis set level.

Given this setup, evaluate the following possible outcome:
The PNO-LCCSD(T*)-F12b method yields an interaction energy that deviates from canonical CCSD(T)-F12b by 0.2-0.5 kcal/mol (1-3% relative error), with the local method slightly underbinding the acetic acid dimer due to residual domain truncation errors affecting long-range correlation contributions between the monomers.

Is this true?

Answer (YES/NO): NO